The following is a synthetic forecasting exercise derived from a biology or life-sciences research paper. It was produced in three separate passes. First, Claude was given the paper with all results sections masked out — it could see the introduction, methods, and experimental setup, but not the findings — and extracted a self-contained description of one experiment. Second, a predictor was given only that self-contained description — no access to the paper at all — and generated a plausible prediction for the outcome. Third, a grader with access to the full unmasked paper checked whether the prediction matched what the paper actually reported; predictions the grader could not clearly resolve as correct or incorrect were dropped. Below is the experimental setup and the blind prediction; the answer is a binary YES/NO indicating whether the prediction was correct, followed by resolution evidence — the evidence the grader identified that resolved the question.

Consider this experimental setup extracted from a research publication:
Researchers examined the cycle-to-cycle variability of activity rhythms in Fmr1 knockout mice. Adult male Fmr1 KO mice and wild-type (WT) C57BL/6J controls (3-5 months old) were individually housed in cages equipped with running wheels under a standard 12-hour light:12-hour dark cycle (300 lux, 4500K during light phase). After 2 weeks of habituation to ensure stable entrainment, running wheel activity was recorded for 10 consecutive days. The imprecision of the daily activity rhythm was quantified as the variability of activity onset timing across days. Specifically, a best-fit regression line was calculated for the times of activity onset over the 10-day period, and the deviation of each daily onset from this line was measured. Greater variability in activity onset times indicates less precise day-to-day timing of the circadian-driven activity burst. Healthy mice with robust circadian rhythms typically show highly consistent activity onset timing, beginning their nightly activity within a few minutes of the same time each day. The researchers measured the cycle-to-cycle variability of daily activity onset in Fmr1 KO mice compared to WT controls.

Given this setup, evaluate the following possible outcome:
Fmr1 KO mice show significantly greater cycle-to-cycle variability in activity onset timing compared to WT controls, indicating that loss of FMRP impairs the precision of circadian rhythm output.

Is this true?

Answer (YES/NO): YES